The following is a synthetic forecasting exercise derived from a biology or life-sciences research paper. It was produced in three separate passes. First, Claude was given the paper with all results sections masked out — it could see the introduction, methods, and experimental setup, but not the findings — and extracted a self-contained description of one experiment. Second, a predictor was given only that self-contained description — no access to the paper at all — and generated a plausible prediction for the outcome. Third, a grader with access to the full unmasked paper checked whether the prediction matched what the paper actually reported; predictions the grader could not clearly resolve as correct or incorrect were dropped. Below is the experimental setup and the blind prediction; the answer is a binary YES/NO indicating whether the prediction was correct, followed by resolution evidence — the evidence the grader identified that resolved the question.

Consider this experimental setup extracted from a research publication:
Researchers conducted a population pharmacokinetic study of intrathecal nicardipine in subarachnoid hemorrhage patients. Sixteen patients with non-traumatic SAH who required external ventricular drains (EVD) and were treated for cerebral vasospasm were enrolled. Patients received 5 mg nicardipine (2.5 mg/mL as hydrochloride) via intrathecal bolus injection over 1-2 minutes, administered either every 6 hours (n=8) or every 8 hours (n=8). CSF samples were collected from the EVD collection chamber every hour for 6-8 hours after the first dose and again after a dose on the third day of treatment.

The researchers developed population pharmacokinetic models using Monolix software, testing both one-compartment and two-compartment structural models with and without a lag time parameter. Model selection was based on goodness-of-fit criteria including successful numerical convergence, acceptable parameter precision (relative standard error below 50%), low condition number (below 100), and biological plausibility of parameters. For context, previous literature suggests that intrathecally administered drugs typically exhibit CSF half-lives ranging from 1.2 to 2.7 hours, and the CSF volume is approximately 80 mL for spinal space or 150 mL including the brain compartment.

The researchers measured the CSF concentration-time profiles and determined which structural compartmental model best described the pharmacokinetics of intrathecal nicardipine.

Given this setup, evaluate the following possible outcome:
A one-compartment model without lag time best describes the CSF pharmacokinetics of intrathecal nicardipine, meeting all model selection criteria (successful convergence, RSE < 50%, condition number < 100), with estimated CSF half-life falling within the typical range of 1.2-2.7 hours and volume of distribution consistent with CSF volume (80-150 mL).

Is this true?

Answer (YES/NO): NO